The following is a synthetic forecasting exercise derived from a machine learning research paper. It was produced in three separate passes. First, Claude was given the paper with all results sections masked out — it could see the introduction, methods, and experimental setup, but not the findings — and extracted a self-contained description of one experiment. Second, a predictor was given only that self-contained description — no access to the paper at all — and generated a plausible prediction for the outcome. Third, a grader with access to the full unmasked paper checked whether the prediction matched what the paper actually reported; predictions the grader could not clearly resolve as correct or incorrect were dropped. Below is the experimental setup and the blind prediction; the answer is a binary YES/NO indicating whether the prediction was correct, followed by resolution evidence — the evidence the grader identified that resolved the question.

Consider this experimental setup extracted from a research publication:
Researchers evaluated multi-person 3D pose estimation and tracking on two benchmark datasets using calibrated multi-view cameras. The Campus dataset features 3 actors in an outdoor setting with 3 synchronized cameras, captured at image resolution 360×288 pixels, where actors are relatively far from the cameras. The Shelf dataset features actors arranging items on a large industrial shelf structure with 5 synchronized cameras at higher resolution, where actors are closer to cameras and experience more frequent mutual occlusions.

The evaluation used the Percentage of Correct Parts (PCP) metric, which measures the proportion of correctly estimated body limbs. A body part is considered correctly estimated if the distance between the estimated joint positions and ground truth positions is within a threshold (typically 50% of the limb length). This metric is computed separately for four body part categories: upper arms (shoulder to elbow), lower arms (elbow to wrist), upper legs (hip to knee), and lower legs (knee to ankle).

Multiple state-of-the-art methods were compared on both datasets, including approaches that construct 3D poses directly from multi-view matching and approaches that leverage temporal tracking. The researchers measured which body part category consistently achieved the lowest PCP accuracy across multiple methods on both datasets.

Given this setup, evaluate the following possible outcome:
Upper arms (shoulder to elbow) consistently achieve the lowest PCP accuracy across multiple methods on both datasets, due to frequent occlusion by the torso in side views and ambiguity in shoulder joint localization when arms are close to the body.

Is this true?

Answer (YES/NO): NO